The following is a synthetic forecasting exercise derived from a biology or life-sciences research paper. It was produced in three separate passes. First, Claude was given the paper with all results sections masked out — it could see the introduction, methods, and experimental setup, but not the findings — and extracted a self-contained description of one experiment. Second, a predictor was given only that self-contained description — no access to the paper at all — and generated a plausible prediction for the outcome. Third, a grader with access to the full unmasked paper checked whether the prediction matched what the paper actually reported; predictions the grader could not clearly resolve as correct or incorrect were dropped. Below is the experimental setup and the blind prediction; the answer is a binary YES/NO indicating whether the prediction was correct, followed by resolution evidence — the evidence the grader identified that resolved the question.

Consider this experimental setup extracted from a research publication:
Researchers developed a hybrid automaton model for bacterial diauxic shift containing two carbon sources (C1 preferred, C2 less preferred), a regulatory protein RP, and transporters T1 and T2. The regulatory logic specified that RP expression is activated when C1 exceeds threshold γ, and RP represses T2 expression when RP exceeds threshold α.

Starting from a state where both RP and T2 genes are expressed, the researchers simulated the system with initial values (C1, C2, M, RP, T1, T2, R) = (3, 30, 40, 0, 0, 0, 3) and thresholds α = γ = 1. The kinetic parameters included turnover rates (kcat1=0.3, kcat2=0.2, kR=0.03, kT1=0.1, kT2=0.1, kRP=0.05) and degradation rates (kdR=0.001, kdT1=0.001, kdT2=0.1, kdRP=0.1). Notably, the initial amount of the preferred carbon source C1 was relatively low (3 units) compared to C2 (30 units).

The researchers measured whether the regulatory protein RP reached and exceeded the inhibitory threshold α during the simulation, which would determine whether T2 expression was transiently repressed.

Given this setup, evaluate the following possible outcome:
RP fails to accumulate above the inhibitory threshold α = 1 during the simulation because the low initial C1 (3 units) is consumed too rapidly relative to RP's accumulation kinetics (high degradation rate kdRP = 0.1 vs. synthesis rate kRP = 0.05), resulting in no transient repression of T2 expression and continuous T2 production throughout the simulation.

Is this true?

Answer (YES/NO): YES